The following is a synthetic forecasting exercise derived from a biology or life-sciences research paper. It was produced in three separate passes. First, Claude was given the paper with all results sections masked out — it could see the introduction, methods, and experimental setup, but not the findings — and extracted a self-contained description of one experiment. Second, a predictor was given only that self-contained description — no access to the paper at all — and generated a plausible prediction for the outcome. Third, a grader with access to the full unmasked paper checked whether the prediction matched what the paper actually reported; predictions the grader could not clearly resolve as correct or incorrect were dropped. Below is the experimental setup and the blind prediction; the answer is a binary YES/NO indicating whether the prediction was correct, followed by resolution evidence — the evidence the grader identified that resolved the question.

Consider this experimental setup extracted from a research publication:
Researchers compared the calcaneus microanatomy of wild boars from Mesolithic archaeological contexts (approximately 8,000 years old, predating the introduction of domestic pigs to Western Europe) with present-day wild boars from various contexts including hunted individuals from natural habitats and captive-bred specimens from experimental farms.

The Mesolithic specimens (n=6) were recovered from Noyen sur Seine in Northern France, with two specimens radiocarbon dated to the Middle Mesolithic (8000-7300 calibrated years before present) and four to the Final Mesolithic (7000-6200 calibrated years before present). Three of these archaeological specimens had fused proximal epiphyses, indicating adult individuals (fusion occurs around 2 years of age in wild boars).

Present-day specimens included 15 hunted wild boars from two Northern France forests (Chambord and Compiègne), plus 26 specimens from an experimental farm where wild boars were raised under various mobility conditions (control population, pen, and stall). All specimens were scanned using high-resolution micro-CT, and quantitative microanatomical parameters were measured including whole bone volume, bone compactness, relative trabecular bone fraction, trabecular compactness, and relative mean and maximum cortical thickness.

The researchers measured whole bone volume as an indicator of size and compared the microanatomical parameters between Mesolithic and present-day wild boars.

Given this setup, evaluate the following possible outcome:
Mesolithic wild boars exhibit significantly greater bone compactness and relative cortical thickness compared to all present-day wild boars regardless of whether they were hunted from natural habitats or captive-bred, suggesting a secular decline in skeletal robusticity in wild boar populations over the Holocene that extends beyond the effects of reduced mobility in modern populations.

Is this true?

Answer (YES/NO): NO